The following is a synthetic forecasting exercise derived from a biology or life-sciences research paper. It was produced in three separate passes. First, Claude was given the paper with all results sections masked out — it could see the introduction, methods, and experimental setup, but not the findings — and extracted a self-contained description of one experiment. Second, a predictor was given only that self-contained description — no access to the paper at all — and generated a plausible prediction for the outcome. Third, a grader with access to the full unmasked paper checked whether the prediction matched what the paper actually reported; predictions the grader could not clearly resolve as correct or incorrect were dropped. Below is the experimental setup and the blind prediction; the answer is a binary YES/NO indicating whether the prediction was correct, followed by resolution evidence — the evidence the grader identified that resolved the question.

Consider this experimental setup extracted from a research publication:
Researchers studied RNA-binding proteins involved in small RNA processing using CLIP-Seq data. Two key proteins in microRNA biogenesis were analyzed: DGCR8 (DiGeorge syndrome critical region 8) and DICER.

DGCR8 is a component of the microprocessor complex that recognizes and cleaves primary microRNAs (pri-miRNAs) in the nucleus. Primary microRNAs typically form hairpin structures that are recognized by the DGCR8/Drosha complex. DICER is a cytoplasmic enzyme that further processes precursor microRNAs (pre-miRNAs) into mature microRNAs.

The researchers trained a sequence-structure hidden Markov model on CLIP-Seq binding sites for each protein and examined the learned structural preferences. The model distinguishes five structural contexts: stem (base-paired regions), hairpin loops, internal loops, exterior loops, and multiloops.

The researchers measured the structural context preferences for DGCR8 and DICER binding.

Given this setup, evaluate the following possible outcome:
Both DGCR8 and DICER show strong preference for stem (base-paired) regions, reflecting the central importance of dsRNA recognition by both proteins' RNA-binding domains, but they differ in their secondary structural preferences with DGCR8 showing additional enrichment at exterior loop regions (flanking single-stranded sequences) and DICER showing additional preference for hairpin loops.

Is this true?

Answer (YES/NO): NO